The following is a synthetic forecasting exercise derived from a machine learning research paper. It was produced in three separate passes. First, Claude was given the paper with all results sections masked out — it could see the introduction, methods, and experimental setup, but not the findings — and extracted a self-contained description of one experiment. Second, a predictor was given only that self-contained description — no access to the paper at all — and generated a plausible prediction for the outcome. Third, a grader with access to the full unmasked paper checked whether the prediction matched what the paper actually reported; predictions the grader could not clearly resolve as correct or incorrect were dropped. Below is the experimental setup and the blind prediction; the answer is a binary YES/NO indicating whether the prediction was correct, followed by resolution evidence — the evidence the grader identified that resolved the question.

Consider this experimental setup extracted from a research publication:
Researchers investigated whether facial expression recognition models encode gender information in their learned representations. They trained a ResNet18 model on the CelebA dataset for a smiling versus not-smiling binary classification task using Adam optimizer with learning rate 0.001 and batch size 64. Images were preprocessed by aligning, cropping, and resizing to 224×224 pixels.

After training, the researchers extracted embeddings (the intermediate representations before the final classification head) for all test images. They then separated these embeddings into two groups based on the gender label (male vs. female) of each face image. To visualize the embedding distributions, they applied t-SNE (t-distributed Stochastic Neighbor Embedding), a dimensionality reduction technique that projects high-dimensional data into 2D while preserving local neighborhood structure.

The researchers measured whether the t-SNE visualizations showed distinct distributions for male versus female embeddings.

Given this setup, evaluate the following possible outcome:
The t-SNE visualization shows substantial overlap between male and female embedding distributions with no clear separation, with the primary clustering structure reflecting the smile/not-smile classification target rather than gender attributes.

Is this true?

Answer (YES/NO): NO